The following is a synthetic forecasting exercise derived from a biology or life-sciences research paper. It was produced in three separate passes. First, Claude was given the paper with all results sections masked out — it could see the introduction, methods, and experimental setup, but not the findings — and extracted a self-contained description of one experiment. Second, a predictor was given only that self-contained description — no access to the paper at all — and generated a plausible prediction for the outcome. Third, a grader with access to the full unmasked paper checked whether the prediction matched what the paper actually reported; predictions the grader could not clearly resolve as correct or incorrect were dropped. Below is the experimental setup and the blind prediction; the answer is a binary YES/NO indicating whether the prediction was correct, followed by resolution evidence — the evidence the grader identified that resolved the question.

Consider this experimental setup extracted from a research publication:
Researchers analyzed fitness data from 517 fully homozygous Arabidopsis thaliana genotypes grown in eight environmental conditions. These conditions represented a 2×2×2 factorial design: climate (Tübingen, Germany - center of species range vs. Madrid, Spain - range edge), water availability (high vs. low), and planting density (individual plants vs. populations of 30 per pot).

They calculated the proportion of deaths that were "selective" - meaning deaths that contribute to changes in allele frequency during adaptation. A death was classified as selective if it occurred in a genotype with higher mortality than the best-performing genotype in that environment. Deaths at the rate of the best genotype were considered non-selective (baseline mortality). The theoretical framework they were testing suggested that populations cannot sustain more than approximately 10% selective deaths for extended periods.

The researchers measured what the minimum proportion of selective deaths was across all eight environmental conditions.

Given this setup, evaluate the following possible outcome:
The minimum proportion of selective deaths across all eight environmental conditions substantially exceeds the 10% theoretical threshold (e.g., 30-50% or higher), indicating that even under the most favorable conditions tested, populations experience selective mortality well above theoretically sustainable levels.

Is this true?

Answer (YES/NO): NO